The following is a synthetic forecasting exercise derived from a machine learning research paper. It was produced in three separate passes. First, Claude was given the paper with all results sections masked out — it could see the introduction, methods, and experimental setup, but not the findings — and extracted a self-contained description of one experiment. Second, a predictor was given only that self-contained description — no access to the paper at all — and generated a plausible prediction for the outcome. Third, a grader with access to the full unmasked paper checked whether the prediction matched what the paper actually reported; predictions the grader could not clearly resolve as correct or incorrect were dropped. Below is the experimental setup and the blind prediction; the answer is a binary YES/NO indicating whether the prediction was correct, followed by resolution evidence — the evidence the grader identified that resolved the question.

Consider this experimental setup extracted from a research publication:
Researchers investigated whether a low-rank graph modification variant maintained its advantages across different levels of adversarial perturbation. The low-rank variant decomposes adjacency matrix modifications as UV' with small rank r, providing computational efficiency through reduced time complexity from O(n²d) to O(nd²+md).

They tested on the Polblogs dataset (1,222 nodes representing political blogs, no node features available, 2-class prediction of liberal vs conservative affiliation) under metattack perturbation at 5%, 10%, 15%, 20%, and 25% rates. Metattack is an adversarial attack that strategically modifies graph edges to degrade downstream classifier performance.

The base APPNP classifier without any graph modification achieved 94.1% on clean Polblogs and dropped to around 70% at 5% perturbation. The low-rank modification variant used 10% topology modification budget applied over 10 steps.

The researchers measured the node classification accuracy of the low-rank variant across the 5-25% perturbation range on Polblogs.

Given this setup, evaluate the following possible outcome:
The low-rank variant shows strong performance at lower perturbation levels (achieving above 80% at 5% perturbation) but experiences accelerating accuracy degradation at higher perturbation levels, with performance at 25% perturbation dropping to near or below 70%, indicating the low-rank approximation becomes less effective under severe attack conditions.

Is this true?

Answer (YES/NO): NO